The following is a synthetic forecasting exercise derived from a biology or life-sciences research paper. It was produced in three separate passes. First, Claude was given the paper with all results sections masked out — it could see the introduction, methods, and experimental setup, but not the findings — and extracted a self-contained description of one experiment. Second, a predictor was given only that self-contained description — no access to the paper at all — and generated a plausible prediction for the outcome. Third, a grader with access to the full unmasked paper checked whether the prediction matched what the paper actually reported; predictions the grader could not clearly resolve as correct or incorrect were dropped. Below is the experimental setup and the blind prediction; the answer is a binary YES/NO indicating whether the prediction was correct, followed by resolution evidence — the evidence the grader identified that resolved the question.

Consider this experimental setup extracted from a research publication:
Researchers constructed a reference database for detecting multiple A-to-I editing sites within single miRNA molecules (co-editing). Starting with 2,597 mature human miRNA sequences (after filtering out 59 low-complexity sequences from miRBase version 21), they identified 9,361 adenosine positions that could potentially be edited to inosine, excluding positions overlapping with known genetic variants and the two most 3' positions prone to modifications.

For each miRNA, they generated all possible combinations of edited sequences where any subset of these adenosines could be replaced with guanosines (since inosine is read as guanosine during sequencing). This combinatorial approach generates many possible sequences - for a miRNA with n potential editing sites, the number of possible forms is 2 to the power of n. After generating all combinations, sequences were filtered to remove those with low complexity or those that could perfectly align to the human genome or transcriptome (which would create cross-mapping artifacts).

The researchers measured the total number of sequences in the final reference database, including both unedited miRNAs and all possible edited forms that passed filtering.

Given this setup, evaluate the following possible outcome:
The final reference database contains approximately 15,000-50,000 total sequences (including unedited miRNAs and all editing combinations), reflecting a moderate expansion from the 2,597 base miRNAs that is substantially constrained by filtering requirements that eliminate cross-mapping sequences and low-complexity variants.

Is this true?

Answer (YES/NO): NO